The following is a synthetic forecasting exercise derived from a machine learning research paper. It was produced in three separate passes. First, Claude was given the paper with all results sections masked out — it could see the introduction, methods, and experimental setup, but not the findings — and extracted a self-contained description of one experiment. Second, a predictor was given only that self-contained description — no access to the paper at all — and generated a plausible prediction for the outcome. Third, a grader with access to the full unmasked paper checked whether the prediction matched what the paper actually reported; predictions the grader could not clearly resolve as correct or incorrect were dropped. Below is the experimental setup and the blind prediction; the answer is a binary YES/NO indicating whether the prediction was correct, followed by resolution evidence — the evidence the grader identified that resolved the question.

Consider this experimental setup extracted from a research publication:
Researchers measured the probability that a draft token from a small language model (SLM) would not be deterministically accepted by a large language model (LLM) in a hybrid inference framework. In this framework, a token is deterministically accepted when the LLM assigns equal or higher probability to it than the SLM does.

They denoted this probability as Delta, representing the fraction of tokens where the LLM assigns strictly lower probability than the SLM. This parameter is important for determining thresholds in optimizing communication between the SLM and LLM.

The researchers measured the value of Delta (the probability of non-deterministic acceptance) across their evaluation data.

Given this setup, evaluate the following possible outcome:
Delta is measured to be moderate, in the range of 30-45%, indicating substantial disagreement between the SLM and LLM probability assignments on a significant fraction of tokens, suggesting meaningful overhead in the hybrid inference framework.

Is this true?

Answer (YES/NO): NO